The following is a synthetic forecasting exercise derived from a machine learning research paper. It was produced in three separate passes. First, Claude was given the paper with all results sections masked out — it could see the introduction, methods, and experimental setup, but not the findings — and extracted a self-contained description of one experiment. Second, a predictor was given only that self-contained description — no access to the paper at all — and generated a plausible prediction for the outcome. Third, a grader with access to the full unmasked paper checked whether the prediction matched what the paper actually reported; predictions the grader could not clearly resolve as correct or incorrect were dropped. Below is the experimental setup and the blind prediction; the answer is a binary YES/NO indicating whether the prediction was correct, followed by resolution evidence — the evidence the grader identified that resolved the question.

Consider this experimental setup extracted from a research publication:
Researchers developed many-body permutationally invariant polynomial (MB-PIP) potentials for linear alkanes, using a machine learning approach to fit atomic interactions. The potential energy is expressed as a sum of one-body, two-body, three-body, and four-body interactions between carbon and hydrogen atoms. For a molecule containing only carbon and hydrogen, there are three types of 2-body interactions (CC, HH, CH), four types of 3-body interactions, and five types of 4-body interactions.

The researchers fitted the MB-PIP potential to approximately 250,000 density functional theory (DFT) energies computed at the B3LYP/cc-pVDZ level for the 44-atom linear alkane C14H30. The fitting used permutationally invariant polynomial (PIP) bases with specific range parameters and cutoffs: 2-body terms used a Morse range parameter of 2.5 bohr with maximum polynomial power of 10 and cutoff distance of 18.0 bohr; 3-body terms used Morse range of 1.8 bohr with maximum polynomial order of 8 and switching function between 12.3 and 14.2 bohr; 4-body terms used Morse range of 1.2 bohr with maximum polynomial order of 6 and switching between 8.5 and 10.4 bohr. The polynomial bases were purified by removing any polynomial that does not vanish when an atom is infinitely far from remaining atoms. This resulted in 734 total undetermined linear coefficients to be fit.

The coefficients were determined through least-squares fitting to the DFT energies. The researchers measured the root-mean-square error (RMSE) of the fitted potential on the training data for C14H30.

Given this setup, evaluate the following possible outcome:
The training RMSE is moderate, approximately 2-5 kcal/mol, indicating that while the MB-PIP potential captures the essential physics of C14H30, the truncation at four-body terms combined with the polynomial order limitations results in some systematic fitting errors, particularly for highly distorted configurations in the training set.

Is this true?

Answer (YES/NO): NO